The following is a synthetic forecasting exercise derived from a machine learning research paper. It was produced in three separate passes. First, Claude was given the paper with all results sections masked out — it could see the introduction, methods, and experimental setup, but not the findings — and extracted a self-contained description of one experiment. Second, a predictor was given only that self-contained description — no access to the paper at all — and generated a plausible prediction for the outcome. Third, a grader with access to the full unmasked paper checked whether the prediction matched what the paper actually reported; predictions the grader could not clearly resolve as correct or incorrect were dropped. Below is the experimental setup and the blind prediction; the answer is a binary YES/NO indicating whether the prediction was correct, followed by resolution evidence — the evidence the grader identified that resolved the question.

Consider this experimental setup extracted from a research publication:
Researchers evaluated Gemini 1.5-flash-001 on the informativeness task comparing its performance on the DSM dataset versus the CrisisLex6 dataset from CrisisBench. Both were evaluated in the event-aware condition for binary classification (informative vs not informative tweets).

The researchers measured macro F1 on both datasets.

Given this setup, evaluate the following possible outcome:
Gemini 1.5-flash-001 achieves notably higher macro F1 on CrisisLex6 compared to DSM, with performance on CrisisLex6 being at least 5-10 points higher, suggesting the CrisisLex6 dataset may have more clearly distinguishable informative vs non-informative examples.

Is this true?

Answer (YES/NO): YES